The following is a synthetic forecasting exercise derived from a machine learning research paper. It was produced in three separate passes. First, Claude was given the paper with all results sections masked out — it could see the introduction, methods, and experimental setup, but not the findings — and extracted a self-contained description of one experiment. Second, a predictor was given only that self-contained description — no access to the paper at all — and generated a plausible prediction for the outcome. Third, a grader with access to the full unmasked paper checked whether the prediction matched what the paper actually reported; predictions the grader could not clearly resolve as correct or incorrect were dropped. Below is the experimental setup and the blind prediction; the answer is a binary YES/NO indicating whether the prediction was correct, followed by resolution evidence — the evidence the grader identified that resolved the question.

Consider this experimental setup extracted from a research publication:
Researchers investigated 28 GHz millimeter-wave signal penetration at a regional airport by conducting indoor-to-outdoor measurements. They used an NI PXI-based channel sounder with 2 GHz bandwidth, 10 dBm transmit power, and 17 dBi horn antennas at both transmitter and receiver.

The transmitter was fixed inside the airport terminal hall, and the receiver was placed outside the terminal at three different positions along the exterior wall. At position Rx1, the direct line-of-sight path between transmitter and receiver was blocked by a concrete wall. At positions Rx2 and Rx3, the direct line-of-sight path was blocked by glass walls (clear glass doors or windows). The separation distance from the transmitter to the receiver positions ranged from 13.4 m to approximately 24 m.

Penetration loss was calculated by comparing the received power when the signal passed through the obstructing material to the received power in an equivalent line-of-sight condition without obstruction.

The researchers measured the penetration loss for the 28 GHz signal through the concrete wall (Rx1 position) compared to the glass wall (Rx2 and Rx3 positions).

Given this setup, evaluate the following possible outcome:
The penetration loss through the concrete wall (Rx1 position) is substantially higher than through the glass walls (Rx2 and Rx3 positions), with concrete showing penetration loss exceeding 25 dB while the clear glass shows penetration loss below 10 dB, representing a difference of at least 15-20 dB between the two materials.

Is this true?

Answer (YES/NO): NO